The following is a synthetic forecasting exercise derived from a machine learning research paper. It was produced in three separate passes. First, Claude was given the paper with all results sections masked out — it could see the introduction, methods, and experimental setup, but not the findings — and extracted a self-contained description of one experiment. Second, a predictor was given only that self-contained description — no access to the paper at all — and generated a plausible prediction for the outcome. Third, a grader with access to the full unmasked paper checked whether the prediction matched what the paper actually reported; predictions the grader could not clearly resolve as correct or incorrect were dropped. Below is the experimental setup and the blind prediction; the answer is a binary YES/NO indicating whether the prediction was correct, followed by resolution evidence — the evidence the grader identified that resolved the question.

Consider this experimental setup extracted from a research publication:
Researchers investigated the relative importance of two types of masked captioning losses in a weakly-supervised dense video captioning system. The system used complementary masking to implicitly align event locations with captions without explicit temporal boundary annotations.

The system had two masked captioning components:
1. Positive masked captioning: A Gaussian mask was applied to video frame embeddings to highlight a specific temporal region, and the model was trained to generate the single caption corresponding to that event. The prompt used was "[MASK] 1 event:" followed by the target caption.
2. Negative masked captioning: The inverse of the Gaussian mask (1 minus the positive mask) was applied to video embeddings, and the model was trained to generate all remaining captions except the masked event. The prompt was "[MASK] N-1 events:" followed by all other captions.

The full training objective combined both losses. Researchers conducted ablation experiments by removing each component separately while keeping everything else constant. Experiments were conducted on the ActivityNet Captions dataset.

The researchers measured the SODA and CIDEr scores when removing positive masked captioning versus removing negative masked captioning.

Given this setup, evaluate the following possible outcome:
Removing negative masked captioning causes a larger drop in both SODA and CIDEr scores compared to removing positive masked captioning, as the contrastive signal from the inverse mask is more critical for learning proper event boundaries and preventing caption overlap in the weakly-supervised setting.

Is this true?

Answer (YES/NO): NO